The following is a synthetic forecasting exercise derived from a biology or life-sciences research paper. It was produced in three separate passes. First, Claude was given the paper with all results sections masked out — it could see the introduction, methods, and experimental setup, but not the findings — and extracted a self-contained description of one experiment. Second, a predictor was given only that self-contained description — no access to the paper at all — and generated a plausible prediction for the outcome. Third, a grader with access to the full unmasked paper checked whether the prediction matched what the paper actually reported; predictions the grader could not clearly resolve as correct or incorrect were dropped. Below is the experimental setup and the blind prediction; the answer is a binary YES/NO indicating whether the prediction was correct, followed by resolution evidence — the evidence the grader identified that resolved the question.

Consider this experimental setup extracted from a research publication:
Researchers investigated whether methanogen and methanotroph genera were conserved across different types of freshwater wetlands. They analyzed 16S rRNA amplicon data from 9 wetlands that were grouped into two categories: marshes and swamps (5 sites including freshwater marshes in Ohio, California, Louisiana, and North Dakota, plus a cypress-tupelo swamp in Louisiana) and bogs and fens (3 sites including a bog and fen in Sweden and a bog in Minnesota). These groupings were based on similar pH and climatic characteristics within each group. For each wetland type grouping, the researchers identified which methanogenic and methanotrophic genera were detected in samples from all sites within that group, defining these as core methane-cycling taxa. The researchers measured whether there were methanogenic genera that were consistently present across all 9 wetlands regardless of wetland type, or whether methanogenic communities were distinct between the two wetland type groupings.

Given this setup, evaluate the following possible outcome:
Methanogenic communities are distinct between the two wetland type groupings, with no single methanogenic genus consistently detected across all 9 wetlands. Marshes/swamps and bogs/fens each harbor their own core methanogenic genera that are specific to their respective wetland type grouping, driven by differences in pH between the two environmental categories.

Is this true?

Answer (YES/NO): NO